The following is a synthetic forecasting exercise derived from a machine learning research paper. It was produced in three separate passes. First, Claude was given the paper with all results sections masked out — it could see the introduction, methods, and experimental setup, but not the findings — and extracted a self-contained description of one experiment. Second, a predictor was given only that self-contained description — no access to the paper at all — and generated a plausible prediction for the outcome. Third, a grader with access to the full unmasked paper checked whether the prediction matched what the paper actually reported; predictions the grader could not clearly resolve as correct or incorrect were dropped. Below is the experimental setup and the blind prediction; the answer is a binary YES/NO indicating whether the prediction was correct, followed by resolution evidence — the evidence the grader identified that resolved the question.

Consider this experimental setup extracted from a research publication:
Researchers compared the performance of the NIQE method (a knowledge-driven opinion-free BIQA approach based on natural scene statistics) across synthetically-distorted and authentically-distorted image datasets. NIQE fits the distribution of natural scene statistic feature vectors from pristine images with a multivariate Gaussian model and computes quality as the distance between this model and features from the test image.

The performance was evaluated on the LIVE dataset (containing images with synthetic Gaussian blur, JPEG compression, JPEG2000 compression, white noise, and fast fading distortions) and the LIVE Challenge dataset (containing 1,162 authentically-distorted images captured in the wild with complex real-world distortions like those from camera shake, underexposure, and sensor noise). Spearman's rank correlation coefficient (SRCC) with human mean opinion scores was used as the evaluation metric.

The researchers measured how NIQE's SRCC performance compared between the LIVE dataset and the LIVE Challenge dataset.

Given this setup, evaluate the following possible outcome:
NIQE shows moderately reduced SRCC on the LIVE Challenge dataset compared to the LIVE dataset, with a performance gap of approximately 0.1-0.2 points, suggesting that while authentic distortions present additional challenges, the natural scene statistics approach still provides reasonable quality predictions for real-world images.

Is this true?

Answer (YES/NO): NO